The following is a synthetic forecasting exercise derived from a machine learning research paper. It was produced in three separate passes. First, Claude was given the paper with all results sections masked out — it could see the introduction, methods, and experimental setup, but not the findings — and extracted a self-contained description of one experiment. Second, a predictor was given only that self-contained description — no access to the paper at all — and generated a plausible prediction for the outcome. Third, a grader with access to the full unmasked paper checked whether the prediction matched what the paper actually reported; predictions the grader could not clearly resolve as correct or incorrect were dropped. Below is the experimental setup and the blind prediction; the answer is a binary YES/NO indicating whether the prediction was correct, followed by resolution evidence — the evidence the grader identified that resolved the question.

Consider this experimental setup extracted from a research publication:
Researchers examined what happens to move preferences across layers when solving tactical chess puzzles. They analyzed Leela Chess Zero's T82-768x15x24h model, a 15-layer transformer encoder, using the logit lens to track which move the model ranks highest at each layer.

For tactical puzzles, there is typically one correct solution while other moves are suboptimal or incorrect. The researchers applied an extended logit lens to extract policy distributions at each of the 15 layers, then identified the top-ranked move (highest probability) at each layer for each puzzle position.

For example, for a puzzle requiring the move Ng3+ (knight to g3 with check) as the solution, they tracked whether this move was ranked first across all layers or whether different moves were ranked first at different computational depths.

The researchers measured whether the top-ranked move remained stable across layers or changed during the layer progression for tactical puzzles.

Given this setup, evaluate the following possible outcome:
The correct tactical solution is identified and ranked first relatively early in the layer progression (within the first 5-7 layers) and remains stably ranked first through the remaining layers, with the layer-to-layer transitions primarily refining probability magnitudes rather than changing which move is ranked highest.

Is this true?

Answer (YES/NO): NO